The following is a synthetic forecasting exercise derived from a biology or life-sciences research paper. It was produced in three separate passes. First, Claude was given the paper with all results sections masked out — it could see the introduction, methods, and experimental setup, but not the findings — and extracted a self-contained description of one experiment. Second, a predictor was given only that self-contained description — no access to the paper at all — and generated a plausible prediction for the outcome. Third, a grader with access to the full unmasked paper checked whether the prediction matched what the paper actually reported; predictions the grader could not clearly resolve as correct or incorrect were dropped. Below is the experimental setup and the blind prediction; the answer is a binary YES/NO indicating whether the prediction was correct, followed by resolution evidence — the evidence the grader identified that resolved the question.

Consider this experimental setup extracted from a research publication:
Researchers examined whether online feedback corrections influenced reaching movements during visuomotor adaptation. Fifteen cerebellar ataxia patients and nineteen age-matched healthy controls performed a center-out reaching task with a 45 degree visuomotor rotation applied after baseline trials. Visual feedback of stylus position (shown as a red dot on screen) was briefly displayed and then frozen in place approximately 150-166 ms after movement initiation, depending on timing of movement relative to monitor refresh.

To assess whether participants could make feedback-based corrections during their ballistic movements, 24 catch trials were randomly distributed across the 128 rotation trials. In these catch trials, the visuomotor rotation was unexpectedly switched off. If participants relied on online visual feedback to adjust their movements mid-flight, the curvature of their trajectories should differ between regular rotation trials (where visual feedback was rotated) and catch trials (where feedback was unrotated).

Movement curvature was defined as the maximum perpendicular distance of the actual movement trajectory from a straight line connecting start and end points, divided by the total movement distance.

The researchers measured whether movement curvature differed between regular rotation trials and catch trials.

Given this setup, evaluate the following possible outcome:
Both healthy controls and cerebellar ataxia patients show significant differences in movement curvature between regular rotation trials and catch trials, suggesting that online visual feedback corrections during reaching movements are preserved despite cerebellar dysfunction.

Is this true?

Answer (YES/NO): NO